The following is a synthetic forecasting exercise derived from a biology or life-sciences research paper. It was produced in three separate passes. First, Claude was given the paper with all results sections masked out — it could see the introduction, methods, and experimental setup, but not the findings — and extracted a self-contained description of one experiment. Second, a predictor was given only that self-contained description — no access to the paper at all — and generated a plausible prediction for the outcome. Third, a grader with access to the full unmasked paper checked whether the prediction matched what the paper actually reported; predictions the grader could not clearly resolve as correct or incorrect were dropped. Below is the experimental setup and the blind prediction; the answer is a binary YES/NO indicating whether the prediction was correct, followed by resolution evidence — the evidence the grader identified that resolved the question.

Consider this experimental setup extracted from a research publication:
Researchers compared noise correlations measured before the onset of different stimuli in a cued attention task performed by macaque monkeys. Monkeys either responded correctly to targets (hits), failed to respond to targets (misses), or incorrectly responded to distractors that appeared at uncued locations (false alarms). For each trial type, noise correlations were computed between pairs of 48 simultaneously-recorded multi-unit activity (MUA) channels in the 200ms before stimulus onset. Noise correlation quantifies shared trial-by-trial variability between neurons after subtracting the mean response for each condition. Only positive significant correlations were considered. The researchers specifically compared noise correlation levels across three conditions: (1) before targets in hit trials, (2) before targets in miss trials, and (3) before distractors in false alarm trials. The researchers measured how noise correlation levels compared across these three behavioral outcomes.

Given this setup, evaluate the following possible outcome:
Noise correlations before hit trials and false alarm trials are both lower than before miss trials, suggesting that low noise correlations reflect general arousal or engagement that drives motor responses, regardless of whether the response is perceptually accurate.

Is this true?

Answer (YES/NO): NO